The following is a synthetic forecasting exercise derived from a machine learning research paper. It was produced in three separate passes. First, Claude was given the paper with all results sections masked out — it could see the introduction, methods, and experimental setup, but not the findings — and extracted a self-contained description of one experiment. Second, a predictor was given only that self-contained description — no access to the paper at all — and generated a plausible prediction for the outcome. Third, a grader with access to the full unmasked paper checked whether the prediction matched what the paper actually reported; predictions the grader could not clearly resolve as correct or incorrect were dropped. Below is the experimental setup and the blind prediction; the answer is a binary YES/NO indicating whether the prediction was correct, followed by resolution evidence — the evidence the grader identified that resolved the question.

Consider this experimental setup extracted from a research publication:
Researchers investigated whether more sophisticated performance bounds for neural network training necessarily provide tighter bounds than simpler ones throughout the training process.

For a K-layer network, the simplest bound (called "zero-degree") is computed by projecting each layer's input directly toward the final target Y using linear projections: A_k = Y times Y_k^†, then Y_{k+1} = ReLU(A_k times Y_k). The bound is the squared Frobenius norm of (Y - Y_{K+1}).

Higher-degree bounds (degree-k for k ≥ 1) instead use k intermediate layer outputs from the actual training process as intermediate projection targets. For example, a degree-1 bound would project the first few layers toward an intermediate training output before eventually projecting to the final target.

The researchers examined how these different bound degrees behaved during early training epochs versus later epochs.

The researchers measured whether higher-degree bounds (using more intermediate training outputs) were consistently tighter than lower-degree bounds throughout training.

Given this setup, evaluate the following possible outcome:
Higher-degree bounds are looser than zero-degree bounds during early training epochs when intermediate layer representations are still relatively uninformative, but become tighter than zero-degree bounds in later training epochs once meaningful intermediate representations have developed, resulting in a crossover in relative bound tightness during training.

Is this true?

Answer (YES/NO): NO